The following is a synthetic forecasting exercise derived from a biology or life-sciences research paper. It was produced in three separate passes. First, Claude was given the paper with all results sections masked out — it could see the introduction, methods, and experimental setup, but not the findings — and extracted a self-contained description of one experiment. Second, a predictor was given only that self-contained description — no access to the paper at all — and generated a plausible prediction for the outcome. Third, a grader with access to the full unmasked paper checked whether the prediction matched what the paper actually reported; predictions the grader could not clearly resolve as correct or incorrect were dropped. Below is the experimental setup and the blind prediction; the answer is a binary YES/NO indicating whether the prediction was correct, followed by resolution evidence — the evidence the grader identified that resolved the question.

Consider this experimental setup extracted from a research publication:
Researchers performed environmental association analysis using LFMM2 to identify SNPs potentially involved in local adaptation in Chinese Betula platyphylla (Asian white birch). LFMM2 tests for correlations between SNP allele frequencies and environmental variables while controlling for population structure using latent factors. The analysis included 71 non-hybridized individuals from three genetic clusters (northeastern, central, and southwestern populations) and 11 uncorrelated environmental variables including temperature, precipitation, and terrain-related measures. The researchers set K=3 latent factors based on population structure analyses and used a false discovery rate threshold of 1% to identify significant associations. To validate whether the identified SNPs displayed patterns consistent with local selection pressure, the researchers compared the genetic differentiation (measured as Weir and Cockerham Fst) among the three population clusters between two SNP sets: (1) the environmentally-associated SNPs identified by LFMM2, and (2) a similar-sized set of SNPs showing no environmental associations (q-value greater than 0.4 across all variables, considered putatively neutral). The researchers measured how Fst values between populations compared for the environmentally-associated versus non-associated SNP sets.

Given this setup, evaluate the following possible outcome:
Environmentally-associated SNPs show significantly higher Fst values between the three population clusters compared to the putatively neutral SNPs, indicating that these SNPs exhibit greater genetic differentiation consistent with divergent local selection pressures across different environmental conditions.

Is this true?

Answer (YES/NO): YES